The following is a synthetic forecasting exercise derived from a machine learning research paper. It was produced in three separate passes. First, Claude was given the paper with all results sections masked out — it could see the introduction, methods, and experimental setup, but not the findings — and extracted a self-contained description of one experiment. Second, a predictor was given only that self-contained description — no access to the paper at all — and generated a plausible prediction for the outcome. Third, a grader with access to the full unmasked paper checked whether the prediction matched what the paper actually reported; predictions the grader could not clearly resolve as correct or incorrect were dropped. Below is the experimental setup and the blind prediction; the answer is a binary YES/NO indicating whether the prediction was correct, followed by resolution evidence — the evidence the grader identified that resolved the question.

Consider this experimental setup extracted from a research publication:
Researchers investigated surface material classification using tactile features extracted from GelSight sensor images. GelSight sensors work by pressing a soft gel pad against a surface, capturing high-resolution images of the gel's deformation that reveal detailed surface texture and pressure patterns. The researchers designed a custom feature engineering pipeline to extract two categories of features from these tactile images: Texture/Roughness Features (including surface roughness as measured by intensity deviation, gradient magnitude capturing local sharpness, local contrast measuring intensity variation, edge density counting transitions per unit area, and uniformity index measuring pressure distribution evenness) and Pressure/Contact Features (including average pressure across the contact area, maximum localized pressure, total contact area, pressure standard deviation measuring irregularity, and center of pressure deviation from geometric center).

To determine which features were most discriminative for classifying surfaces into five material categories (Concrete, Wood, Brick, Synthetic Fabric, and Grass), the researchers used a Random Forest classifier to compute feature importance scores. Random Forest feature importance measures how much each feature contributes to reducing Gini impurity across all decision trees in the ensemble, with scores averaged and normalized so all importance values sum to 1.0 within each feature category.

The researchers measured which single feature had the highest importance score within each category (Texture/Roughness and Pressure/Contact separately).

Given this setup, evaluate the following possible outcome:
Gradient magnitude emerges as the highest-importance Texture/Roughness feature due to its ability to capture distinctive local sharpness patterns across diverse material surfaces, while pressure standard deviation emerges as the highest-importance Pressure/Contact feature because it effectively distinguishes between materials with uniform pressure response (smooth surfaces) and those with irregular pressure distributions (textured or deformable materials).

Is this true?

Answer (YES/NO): YES